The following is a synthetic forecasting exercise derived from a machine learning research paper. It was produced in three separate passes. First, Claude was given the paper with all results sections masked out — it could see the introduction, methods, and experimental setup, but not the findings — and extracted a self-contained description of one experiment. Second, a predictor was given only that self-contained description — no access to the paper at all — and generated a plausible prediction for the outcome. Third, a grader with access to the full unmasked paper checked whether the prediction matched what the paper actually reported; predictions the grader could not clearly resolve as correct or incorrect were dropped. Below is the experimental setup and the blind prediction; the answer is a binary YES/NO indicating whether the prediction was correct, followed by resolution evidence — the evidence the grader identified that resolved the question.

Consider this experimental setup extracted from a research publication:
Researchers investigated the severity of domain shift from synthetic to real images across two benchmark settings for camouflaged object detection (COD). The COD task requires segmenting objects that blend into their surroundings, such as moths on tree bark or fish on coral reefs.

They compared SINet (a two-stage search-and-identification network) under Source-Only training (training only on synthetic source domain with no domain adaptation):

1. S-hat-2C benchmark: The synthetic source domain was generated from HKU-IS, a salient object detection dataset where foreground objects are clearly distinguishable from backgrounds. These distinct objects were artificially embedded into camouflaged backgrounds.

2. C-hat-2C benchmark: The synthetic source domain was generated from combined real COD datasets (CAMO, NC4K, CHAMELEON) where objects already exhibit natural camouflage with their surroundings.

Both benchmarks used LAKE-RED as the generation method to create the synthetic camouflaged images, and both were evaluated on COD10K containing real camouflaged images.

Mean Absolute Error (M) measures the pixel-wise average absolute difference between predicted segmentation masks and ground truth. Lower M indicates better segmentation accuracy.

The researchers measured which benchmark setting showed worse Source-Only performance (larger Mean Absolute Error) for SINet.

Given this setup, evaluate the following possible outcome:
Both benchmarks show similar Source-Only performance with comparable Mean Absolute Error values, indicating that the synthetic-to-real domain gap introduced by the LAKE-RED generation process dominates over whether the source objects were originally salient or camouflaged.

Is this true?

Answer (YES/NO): NO